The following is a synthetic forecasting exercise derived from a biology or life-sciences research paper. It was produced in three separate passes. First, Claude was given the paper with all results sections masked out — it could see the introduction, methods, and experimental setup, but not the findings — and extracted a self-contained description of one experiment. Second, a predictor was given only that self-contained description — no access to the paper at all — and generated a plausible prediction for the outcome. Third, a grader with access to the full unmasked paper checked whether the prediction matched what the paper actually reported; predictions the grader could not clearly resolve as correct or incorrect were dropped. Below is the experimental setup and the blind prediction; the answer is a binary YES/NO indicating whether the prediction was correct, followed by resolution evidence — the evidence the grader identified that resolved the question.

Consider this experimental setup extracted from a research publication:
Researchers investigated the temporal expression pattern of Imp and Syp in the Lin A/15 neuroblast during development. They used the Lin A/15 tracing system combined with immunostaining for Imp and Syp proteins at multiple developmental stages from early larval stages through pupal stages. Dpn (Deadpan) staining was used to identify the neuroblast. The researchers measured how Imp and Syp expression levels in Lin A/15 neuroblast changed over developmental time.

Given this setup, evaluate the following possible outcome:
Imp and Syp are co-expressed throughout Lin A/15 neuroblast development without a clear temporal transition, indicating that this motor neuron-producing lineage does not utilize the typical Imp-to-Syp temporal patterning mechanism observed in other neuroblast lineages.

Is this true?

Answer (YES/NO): NO